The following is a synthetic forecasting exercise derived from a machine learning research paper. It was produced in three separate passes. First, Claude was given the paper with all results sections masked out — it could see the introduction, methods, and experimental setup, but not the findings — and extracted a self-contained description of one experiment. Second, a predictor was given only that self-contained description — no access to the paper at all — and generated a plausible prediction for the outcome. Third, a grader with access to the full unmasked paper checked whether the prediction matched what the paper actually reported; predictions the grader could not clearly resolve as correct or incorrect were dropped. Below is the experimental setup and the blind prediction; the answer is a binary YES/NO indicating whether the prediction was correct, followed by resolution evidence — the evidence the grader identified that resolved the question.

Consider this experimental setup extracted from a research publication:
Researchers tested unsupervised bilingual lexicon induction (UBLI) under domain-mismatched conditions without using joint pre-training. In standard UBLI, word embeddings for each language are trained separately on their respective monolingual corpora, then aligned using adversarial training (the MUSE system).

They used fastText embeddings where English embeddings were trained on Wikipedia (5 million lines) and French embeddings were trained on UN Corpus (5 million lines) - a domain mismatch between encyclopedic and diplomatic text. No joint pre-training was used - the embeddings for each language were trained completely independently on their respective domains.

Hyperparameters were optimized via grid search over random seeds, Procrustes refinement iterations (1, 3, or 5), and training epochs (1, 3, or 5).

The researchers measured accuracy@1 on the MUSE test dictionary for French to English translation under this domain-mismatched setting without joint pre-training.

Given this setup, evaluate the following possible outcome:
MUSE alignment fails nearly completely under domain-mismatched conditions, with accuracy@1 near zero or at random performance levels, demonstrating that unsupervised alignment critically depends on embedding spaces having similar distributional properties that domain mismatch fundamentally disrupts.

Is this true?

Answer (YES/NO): NO